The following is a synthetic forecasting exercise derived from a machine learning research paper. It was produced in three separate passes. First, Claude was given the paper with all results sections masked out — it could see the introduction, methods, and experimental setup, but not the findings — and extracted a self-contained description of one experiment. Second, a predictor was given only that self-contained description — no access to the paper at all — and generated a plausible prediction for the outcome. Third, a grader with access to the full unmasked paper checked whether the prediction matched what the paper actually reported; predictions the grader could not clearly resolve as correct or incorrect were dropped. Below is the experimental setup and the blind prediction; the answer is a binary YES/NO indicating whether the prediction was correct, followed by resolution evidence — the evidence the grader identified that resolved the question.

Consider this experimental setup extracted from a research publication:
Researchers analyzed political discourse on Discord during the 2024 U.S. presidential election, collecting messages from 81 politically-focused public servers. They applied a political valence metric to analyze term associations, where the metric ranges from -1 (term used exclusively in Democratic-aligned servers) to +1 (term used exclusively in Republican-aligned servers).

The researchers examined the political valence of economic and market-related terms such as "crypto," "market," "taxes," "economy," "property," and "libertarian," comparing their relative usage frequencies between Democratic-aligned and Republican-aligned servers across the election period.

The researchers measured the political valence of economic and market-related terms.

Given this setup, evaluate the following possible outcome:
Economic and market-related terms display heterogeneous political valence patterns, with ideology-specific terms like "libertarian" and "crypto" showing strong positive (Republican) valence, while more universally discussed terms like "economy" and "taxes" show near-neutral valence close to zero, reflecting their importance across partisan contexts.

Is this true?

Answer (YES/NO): NO